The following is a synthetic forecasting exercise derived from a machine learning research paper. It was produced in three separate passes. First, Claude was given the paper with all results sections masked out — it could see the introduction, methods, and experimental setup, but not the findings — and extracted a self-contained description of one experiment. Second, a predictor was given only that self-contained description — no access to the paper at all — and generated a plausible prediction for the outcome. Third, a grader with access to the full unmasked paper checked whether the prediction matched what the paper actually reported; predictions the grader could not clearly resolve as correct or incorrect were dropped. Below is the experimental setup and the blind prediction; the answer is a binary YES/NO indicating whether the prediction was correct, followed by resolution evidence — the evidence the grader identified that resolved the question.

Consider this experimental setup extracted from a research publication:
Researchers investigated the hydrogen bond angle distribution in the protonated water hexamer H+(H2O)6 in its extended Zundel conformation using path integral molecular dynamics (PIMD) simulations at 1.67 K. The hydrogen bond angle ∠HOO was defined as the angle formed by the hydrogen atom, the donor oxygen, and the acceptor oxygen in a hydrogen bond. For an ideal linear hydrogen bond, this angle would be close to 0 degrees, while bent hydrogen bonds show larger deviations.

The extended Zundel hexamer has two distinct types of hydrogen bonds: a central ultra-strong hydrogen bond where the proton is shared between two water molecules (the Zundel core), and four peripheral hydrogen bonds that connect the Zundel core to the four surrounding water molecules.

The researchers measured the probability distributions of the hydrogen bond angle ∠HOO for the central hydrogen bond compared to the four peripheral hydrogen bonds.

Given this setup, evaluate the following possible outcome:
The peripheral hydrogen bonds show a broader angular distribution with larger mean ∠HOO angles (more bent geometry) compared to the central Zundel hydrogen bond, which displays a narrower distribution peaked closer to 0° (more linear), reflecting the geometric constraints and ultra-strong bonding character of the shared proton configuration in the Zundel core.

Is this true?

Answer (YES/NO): YES